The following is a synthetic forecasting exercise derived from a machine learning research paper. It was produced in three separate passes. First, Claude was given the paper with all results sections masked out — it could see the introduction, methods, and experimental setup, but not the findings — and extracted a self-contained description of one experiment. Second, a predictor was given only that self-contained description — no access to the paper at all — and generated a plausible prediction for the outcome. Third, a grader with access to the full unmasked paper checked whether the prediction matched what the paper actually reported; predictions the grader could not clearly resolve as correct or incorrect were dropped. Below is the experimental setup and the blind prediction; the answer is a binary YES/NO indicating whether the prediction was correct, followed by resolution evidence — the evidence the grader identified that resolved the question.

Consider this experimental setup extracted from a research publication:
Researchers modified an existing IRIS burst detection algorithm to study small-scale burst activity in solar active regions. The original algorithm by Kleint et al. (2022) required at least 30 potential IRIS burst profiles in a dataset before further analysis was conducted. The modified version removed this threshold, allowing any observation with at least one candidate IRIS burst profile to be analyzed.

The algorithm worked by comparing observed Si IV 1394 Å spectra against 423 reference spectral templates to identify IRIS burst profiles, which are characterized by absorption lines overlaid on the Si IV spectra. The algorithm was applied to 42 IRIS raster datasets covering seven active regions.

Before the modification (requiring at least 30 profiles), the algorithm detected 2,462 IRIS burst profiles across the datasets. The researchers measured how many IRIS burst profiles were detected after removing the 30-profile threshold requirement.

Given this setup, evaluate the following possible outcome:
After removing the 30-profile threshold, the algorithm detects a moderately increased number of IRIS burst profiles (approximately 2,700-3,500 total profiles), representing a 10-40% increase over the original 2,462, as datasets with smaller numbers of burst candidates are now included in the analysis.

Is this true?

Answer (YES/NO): YES